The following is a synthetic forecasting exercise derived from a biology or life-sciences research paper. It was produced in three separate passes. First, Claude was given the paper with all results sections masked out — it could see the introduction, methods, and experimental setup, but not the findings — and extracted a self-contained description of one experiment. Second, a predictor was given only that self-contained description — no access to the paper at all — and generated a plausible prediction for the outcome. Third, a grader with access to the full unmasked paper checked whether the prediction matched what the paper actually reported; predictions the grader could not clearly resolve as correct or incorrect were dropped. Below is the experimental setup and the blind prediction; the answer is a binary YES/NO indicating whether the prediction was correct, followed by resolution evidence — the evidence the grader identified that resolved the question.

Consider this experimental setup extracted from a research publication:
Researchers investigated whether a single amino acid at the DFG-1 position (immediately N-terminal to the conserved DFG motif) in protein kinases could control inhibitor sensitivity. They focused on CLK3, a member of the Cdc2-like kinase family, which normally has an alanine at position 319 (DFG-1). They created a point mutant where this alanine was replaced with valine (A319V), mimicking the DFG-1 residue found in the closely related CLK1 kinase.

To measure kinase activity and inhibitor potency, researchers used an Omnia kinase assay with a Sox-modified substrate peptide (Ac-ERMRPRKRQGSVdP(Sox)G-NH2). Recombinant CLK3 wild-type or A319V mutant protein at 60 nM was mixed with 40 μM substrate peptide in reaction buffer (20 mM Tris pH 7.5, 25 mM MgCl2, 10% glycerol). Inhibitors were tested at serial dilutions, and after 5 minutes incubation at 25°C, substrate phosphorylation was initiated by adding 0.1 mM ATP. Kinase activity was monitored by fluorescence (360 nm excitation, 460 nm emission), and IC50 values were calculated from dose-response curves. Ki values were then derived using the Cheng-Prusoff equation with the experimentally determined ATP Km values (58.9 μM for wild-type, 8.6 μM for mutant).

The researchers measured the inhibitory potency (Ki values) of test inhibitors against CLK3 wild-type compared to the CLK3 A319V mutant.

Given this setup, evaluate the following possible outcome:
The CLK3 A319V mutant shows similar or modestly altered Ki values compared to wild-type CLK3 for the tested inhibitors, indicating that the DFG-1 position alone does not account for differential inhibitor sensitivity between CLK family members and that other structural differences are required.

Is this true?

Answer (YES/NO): NO